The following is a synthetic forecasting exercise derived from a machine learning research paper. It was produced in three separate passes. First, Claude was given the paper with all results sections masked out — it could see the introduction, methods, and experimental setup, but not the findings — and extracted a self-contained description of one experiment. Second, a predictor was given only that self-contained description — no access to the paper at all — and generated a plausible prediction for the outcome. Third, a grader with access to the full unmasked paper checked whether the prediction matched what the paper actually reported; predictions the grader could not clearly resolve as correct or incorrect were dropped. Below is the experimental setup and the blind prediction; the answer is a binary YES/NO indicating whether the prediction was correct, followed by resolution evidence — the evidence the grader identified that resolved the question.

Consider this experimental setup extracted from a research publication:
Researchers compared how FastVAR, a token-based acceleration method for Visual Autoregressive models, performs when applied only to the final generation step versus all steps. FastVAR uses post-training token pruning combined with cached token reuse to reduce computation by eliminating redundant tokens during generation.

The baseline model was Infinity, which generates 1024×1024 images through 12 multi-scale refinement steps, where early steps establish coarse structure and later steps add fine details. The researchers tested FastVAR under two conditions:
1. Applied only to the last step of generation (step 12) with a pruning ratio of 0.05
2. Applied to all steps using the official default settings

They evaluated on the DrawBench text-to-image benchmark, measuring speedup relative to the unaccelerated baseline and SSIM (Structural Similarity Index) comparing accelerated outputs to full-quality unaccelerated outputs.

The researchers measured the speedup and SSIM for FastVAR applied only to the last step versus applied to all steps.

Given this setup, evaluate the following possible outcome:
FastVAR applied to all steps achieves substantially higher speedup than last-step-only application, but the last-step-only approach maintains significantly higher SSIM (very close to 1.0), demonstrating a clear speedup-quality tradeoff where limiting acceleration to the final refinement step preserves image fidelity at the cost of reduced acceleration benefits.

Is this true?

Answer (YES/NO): NO